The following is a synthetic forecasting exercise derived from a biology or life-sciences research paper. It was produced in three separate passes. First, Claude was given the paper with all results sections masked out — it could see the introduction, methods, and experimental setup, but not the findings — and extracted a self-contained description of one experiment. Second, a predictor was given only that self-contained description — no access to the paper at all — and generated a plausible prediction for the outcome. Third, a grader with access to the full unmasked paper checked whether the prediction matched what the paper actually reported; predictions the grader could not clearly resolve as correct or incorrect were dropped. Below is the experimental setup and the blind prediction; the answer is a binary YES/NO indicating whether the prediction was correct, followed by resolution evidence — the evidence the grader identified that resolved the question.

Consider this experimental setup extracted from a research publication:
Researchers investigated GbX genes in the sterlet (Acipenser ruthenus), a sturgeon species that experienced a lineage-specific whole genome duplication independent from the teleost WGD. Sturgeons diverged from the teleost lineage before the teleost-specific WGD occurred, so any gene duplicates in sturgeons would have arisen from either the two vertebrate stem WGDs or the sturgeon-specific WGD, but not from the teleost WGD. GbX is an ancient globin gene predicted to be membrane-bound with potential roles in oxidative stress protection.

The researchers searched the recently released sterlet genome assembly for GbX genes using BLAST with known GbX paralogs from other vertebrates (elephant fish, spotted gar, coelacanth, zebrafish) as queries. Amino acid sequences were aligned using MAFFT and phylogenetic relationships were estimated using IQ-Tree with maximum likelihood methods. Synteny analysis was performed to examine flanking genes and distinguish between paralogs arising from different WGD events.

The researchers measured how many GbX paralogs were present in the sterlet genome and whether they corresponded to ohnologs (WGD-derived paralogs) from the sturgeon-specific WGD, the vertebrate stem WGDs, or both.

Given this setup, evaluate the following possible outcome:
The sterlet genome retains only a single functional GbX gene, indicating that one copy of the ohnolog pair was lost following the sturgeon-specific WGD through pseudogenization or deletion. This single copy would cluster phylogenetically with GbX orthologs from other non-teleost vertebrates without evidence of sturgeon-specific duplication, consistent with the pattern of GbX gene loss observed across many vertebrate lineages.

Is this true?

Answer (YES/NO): NO